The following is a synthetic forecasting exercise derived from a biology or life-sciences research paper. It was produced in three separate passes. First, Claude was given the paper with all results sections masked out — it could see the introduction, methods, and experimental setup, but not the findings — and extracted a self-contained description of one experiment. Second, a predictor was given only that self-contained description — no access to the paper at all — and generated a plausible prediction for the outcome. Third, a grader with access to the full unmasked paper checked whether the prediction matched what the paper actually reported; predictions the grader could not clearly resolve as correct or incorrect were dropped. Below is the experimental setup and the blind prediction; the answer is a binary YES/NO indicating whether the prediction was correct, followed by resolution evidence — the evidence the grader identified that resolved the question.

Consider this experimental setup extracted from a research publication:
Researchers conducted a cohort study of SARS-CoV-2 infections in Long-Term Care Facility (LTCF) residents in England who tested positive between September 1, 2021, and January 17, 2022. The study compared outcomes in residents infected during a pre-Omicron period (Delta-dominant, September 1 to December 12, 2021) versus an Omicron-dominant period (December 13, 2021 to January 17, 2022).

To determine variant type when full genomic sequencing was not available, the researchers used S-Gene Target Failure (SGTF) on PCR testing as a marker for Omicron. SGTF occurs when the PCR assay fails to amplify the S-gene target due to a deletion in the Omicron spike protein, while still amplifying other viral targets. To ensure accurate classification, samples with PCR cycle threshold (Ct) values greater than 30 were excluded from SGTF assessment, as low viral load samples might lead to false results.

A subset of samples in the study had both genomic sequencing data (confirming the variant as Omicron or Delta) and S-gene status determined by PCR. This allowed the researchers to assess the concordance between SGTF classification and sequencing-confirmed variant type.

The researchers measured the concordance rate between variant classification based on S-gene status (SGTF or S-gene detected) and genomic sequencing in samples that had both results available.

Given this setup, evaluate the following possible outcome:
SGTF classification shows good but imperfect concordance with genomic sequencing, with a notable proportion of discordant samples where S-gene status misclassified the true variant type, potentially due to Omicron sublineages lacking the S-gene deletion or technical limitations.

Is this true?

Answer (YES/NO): NO